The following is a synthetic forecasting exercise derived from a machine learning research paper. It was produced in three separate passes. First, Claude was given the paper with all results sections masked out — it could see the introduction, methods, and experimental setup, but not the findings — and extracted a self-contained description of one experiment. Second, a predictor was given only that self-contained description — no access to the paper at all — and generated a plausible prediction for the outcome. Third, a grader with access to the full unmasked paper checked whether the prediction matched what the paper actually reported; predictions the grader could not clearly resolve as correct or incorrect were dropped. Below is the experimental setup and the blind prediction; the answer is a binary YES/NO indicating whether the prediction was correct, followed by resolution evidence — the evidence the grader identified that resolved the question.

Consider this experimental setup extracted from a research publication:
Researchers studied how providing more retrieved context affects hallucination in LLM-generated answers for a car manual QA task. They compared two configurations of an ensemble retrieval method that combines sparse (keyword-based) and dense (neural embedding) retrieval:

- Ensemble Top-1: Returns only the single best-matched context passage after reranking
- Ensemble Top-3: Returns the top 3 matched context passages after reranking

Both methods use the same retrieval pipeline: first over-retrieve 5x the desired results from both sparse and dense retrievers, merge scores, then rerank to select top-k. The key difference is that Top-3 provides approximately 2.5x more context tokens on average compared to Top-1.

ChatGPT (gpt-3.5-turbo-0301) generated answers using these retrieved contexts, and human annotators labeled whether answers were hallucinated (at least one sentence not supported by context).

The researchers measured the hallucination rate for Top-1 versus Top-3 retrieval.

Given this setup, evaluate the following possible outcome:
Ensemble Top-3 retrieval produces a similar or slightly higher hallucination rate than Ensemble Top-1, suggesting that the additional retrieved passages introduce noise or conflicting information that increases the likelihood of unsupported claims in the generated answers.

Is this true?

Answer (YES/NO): NO